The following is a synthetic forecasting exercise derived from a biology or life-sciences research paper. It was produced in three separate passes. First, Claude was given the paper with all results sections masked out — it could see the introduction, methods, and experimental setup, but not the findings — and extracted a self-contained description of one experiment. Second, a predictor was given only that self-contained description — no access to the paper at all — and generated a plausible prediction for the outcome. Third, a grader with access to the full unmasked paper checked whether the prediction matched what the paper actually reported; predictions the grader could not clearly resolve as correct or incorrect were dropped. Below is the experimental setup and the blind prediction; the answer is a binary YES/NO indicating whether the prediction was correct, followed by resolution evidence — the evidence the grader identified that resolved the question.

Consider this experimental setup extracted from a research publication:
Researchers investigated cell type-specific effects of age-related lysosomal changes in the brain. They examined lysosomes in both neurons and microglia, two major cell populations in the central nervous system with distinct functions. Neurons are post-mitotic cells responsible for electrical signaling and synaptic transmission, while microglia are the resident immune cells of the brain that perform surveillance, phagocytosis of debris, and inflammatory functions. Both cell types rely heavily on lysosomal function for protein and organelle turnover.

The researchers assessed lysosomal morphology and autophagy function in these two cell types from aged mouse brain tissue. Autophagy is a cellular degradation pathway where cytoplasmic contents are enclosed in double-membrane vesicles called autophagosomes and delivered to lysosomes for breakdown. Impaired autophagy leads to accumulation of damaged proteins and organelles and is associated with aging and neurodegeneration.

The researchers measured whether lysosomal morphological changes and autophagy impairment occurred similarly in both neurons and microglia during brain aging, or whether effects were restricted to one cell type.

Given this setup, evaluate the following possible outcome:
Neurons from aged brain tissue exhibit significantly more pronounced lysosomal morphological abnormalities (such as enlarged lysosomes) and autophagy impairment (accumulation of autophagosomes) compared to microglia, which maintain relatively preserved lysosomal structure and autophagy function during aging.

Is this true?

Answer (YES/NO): NO